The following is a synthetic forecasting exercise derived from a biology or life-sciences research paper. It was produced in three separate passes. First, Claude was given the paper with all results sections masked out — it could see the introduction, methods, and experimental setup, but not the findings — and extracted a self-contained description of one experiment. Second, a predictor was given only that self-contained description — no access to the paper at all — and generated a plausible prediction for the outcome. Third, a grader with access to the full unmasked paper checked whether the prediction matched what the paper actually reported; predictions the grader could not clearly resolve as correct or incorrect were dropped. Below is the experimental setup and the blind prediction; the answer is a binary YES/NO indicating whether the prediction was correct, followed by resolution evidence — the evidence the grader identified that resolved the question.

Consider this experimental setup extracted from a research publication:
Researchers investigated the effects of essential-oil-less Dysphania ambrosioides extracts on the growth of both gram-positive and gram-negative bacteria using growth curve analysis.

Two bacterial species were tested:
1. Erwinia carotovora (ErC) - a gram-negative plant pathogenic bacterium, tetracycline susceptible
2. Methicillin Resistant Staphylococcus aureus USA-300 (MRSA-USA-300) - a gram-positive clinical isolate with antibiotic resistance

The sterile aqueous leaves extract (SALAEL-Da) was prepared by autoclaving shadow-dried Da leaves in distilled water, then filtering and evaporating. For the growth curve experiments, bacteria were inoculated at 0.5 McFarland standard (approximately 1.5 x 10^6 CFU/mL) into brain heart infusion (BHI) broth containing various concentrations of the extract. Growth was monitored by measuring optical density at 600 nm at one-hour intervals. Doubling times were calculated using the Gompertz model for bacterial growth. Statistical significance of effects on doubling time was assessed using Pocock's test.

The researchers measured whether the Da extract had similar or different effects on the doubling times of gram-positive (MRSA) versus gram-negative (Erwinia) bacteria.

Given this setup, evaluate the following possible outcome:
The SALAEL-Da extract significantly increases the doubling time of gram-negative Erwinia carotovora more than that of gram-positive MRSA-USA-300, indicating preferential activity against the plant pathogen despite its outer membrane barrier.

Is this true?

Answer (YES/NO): NO